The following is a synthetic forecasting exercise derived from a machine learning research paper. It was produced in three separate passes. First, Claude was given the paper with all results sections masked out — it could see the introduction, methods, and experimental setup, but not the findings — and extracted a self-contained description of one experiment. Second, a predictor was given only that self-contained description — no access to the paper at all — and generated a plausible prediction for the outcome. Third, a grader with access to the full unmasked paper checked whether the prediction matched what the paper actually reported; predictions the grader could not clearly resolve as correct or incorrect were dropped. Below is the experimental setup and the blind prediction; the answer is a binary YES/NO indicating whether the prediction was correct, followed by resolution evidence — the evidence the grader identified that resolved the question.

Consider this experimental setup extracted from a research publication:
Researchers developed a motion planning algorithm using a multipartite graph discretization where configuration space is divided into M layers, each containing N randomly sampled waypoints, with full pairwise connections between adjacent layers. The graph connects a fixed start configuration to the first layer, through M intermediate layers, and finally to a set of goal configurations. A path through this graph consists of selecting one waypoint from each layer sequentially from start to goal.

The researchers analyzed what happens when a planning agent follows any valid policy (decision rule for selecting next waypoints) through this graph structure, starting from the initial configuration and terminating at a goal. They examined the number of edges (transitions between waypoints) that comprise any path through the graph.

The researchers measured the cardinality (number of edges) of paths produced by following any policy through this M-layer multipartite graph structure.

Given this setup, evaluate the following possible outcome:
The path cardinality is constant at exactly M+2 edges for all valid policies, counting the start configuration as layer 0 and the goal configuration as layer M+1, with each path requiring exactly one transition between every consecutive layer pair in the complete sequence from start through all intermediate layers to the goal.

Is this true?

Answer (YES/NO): NO